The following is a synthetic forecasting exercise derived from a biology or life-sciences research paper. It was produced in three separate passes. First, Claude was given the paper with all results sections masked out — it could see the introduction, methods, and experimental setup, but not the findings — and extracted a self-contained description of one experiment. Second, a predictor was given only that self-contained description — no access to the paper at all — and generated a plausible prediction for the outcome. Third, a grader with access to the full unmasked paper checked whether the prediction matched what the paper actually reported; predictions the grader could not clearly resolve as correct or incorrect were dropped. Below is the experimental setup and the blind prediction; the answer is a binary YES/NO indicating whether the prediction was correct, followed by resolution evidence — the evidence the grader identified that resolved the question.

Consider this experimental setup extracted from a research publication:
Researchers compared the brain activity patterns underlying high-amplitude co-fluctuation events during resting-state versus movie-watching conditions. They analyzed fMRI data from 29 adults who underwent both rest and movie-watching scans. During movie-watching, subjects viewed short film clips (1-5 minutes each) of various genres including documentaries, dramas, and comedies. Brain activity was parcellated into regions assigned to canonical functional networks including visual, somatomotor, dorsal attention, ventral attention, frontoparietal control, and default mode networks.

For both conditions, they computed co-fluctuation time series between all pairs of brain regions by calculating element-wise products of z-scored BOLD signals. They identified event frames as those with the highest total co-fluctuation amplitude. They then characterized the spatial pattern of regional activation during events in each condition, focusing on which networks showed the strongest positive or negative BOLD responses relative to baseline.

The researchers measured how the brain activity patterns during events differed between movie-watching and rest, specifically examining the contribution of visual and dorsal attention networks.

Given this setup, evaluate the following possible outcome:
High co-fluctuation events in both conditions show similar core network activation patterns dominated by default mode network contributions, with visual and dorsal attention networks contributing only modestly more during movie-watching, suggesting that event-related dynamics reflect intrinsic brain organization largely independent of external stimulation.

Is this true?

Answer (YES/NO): NO